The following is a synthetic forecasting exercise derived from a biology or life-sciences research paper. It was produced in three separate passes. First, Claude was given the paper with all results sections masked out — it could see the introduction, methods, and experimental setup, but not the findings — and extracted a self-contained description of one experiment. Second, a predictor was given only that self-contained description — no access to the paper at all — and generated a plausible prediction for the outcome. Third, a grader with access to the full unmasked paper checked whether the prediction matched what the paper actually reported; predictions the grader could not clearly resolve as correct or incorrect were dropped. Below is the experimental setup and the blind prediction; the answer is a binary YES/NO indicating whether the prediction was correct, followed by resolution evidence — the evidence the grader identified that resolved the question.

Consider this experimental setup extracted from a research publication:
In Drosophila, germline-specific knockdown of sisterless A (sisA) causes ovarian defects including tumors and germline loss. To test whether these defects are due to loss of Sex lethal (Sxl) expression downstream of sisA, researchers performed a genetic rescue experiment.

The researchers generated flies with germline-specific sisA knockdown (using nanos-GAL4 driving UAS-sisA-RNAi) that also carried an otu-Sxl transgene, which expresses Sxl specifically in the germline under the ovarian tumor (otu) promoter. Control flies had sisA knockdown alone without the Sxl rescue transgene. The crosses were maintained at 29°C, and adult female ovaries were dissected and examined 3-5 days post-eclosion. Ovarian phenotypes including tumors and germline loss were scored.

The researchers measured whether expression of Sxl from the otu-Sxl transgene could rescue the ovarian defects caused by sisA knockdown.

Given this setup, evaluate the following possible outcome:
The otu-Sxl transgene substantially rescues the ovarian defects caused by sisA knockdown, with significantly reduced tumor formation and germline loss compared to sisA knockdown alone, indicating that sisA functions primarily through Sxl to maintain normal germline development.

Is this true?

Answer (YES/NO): YES